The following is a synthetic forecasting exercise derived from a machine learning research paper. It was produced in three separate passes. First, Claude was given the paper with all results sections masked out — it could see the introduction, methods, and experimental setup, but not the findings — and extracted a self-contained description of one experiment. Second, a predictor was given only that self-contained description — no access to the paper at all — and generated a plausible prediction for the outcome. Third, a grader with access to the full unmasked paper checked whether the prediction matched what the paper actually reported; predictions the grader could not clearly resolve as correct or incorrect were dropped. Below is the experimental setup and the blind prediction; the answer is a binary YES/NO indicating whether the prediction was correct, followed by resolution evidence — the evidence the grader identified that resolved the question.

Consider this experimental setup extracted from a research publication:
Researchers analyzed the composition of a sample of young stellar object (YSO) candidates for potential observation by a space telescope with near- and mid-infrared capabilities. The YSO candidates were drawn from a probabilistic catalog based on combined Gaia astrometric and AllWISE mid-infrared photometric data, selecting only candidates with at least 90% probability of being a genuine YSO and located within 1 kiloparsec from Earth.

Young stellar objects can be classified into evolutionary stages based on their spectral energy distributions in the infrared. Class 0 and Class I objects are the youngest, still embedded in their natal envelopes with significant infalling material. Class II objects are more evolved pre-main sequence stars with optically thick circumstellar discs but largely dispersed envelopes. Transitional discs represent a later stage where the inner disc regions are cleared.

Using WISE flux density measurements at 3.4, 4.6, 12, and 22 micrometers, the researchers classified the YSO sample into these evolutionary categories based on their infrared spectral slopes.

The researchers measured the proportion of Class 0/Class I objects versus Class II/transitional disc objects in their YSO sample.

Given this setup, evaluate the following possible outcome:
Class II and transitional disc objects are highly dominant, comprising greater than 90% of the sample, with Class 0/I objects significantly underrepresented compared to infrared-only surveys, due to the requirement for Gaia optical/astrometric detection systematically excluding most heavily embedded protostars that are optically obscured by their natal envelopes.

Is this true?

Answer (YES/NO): NO